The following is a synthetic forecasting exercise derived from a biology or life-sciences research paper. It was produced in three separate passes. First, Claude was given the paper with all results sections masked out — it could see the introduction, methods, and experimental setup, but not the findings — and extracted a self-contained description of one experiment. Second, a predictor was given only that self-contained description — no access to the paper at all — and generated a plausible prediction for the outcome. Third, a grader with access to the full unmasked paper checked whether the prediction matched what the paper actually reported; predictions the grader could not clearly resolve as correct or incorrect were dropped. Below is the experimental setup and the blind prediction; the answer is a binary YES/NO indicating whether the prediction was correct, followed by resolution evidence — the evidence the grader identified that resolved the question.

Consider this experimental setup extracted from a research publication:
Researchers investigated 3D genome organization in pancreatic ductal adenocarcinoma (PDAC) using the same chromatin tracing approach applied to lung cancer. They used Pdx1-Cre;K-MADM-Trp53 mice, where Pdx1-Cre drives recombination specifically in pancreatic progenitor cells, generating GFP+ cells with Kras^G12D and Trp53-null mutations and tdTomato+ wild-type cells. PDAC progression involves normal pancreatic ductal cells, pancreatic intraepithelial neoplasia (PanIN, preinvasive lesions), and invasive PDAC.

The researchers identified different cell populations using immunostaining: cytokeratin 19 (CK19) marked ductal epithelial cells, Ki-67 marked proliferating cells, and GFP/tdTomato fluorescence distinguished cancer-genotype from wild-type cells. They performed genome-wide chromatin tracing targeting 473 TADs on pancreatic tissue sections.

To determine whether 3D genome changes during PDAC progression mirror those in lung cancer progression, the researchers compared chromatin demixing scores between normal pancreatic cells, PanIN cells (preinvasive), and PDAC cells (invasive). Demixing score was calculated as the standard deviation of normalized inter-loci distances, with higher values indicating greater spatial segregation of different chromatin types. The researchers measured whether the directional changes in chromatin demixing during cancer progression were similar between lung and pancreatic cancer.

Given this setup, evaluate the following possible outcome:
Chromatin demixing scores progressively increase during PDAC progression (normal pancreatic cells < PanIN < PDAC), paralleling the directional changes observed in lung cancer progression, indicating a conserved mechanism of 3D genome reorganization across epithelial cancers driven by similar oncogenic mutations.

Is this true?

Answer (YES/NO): NO